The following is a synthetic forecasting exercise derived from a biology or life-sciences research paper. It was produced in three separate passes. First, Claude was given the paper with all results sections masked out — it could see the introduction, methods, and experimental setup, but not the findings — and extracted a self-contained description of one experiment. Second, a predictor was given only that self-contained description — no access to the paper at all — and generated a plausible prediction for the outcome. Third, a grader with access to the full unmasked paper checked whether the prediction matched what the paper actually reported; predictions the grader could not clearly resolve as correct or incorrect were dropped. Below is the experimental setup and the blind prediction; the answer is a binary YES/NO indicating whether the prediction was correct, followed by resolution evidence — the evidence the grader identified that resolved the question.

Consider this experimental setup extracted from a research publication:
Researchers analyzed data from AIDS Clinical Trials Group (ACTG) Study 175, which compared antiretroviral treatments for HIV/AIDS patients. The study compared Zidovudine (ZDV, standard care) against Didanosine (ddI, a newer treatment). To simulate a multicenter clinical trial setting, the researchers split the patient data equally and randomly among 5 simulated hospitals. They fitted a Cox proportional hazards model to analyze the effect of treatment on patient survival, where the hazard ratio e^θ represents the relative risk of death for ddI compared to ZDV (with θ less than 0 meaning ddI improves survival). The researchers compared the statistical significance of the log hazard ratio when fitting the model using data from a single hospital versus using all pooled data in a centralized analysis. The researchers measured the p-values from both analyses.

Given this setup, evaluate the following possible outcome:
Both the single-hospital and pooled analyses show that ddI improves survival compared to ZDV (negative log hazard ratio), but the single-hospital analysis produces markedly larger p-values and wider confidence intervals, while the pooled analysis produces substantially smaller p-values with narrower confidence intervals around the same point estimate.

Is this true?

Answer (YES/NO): NO